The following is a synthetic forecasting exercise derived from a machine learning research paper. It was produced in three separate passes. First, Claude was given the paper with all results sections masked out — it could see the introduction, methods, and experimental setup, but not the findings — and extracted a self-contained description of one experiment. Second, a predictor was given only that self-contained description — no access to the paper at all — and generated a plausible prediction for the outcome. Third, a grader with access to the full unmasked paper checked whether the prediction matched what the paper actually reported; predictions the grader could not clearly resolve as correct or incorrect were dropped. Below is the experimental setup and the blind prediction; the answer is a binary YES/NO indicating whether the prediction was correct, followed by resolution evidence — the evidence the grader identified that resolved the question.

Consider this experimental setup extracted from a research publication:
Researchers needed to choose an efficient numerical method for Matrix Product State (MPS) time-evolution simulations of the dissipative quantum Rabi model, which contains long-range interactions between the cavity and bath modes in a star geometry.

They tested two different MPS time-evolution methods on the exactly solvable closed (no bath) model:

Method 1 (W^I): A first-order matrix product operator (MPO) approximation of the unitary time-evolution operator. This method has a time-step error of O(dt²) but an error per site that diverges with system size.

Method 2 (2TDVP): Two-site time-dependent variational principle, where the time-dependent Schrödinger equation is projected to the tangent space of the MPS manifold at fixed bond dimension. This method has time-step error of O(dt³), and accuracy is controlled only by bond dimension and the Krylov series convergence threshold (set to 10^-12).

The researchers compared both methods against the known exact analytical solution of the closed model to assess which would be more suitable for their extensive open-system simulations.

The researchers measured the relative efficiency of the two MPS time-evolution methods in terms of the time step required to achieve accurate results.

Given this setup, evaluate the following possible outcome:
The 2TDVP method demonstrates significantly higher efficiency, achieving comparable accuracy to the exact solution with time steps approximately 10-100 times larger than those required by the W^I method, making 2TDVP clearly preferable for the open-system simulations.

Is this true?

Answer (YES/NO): NO